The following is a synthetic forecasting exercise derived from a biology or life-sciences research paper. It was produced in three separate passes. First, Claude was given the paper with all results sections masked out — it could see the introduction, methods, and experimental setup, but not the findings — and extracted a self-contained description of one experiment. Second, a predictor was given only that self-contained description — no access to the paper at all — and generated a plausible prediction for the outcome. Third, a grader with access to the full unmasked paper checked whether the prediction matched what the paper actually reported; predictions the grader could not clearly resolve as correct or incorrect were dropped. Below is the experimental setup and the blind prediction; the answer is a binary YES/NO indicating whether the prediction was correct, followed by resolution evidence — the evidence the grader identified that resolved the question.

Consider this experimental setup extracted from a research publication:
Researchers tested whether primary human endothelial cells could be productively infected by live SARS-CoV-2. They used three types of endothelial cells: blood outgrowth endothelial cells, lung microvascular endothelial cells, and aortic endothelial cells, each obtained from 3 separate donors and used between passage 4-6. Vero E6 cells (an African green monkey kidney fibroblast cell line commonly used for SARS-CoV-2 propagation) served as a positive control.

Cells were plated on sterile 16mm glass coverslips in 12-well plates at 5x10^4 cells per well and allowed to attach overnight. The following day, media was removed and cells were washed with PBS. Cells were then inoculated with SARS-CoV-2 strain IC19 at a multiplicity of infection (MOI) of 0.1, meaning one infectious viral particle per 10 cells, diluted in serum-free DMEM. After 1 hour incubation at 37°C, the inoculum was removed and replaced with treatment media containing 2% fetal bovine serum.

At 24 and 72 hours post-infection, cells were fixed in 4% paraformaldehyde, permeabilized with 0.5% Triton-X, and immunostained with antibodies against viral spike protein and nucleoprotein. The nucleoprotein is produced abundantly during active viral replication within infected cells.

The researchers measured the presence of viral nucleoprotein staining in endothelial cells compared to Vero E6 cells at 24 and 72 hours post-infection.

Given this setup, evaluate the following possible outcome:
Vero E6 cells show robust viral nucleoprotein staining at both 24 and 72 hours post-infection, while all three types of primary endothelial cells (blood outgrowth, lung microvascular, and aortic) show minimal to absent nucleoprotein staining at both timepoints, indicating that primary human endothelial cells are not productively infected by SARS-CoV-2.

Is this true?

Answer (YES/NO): YES